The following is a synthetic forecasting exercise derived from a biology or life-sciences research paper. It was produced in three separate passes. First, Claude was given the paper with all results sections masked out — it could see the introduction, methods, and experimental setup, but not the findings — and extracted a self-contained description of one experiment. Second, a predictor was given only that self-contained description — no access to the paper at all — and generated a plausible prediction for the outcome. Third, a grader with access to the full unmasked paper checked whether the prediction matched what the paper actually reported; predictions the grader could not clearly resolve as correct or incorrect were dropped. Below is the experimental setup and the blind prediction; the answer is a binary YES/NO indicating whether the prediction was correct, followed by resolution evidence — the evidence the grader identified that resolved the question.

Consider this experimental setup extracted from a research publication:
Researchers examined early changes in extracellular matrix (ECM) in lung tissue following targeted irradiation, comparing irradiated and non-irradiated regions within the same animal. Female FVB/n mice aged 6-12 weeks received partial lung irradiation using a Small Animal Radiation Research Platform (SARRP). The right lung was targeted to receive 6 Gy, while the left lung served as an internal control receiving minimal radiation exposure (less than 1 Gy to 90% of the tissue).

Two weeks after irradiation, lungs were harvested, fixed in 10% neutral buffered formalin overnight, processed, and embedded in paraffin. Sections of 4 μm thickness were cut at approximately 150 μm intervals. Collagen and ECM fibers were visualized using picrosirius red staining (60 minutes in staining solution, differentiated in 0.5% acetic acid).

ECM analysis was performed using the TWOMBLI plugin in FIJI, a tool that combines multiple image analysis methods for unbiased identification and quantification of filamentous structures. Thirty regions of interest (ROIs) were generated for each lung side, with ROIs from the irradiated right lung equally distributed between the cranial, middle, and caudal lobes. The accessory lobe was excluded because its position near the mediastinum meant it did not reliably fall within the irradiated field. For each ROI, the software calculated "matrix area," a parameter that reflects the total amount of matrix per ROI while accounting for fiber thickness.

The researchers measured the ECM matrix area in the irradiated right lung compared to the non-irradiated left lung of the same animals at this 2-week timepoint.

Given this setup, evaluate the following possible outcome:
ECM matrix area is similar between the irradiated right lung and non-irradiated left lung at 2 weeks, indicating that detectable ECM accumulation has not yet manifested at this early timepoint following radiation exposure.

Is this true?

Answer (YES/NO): NO